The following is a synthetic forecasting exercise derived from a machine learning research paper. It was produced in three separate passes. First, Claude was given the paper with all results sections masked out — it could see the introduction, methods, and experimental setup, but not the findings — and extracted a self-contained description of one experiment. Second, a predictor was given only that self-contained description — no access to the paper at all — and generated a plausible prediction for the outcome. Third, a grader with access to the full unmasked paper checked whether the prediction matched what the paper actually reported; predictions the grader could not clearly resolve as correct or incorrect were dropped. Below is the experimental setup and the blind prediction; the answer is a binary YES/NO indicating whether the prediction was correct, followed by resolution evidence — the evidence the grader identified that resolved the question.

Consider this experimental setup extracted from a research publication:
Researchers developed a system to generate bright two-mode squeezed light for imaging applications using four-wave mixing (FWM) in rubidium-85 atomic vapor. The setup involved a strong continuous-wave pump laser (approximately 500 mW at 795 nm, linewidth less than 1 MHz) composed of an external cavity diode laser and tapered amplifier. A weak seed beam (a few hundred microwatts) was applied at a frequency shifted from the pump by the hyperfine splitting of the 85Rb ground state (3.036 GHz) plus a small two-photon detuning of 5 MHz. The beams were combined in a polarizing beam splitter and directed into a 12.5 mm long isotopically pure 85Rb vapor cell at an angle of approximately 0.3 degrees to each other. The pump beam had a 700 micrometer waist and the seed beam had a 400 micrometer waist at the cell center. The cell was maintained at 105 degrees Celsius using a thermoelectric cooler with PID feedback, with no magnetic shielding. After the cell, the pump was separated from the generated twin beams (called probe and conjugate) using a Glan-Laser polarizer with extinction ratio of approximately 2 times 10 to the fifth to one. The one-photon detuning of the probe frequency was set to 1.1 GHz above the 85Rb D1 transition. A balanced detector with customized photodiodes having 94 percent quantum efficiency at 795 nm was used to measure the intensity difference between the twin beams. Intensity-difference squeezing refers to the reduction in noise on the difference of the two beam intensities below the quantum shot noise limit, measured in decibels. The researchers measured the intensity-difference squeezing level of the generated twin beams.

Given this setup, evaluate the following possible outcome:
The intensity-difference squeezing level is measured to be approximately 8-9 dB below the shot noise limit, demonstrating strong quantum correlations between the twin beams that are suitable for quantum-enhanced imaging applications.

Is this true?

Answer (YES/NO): NO